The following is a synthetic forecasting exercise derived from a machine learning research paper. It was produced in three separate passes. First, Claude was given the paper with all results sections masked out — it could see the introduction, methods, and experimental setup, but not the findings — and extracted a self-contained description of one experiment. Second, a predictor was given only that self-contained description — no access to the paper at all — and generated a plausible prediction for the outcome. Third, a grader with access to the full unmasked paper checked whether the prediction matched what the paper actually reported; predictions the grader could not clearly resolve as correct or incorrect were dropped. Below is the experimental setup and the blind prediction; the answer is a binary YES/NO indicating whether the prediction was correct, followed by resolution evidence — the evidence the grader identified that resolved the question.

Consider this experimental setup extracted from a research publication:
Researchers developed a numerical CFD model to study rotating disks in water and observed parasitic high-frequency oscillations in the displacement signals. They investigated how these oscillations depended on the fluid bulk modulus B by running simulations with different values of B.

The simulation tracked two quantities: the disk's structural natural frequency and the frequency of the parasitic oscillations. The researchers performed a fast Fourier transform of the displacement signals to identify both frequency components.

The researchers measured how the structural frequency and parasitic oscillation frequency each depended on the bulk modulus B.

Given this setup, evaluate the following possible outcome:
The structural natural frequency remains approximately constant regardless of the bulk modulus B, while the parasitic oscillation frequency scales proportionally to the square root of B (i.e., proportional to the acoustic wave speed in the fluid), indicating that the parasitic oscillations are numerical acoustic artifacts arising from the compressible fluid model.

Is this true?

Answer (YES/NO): YES